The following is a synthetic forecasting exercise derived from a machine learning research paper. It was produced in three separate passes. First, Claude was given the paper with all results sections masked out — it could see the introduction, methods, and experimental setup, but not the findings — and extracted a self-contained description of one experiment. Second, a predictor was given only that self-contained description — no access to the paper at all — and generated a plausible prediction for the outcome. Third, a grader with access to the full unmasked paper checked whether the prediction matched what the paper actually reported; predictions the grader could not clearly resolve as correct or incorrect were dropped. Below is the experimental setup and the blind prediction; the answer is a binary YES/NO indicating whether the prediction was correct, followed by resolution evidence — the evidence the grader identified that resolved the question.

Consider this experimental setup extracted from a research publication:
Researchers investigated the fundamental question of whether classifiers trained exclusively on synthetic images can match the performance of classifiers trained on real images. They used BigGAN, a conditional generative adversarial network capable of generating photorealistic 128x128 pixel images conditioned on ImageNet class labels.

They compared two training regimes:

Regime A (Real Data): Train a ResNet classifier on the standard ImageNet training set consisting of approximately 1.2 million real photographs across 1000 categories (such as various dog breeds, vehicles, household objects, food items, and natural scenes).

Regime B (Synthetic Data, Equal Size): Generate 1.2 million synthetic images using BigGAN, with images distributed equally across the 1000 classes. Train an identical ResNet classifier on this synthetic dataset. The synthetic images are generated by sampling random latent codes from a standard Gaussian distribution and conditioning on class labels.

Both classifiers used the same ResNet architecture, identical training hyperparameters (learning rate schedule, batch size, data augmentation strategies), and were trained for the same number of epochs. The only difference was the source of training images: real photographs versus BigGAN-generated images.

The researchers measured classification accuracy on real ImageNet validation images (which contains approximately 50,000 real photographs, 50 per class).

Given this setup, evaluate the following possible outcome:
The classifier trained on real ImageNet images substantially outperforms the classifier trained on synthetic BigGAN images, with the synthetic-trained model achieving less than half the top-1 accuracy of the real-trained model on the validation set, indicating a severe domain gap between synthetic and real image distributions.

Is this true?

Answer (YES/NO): NO